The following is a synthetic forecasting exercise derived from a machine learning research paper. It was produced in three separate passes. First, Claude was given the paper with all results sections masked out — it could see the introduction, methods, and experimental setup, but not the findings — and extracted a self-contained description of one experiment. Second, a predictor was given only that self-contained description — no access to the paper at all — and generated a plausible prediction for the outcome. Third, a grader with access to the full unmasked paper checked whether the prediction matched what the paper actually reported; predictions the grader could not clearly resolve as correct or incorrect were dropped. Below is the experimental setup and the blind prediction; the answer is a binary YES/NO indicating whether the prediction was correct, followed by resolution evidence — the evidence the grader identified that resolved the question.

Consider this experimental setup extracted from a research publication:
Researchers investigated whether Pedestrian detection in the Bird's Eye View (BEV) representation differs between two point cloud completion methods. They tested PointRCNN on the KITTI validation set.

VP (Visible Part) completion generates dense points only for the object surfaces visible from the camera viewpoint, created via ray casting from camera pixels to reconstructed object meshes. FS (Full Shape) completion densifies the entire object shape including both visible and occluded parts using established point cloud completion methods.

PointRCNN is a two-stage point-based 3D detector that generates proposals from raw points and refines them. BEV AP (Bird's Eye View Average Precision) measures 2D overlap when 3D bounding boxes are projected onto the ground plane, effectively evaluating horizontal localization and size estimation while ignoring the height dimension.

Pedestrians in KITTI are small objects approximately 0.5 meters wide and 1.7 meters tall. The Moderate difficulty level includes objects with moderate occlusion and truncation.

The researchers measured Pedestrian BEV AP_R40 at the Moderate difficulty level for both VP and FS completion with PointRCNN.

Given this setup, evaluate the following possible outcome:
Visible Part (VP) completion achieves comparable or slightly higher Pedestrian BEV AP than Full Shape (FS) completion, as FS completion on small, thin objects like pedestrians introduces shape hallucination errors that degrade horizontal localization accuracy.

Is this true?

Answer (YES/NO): YES